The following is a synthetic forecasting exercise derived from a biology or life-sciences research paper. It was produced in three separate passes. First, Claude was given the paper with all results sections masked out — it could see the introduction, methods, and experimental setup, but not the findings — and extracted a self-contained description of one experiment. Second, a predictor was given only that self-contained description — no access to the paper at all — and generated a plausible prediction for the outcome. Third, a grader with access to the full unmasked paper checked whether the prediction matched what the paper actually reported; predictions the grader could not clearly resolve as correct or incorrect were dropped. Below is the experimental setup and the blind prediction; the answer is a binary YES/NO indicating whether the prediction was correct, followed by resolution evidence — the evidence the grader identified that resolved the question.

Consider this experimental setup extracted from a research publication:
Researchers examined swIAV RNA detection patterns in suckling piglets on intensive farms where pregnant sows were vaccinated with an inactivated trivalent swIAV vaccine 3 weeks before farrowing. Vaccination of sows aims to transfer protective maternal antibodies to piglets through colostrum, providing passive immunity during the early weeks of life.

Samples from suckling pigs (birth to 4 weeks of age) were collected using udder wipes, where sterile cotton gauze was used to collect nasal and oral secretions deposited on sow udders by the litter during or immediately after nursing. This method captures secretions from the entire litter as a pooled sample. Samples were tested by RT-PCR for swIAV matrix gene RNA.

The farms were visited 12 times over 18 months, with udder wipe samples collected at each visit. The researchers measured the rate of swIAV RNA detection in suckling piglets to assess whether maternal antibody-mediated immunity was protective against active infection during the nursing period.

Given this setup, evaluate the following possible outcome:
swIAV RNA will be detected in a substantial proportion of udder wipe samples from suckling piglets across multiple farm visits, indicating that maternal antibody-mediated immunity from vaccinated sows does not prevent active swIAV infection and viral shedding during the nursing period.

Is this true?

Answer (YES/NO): NO